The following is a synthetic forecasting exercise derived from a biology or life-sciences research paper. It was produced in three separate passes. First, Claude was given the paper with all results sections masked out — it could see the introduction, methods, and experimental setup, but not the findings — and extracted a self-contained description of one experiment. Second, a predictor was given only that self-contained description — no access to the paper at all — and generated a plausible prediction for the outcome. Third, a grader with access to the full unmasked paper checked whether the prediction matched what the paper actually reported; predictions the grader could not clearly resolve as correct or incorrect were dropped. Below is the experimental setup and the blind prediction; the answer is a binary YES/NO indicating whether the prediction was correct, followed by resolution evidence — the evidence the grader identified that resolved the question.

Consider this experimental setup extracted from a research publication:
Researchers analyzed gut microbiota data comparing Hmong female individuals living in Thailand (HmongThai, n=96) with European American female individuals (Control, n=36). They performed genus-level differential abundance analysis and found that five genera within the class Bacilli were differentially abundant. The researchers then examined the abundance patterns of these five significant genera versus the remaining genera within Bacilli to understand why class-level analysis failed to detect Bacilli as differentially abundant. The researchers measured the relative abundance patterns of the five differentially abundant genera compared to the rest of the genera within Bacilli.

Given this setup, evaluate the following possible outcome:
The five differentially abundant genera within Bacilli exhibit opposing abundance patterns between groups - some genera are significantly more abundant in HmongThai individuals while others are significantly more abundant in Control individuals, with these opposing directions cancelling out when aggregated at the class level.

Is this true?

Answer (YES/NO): NO